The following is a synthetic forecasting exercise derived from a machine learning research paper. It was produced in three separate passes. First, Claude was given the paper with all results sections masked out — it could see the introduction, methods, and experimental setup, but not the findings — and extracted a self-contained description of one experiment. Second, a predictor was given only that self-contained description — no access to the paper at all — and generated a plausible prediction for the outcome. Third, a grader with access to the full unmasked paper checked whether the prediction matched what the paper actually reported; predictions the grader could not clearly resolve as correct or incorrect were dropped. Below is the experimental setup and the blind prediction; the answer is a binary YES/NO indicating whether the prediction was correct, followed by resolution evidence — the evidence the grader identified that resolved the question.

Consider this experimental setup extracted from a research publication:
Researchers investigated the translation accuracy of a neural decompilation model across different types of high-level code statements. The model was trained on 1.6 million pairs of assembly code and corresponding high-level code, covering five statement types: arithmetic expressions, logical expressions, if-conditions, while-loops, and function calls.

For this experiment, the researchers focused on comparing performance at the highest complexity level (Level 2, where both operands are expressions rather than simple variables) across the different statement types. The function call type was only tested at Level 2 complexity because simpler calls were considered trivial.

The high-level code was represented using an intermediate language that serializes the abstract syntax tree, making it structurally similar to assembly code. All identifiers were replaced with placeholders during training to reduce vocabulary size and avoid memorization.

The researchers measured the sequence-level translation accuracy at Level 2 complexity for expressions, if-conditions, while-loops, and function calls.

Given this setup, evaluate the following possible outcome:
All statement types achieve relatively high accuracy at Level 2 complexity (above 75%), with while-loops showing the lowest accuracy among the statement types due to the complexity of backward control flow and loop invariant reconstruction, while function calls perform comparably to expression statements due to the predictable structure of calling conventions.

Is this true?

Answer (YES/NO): NO